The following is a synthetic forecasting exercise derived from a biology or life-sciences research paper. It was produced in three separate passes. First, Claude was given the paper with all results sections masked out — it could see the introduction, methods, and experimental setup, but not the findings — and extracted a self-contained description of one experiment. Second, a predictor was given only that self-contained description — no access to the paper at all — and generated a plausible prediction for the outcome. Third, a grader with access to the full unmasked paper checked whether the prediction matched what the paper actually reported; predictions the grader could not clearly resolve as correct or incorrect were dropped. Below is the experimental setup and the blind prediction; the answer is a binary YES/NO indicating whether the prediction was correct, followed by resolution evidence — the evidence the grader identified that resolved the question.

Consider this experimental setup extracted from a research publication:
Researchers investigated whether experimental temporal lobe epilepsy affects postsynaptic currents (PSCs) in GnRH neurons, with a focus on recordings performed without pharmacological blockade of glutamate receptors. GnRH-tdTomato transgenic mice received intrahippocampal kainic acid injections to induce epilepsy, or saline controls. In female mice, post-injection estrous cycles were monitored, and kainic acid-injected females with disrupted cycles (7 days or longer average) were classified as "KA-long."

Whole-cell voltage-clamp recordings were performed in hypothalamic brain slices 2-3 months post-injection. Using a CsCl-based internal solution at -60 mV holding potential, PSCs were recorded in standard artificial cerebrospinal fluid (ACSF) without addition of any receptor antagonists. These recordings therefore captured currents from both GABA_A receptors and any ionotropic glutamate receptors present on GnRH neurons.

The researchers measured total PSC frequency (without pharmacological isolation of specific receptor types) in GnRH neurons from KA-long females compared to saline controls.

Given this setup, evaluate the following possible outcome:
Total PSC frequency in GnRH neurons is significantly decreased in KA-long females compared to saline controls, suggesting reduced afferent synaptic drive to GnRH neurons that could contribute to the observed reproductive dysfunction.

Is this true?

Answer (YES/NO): NO